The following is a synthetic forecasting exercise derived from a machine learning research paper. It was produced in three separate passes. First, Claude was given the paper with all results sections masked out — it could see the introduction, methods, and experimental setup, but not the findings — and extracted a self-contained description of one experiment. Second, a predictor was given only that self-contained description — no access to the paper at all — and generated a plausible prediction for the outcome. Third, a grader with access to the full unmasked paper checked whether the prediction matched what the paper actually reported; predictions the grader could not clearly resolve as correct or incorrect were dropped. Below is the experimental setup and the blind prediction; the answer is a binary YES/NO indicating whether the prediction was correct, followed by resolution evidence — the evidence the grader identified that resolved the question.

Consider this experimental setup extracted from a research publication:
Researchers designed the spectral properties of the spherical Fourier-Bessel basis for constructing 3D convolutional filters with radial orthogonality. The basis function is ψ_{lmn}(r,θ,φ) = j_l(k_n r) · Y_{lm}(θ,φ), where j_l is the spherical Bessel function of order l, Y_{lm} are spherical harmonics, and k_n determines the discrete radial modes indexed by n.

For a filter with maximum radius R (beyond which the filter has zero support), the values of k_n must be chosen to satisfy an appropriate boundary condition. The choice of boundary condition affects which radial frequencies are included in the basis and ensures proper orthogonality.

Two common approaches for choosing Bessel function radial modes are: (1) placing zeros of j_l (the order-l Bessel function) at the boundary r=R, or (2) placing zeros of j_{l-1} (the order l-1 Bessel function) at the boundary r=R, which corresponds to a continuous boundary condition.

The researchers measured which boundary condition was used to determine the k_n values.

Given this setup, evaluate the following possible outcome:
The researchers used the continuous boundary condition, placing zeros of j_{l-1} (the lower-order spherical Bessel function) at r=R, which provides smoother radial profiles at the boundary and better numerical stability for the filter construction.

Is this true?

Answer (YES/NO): YES